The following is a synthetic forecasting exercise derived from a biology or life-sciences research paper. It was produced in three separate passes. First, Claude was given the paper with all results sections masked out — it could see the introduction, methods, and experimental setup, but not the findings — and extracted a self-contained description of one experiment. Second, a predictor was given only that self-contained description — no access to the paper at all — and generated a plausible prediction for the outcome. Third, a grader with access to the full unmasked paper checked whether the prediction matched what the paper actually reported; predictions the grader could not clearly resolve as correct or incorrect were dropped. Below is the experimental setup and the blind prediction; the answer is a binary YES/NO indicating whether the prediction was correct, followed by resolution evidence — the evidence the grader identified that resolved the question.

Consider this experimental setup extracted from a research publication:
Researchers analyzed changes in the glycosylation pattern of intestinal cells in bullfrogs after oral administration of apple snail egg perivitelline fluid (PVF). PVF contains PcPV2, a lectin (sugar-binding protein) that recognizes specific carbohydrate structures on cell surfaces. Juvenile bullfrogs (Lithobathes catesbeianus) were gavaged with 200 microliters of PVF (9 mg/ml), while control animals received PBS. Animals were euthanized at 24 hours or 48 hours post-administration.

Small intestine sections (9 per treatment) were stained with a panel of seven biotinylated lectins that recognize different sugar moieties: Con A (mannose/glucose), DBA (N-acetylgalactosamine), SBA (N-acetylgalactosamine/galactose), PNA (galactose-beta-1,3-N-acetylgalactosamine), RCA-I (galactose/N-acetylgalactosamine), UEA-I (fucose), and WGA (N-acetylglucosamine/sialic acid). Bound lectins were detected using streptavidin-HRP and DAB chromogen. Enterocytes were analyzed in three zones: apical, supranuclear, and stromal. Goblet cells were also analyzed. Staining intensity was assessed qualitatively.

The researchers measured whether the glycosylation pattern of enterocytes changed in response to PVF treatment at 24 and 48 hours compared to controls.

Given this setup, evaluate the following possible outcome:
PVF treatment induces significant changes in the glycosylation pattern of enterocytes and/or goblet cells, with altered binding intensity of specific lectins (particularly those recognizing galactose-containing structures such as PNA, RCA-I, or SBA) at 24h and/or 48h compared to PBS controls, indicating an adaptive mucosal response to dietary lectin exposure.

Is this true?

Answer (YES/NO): YES